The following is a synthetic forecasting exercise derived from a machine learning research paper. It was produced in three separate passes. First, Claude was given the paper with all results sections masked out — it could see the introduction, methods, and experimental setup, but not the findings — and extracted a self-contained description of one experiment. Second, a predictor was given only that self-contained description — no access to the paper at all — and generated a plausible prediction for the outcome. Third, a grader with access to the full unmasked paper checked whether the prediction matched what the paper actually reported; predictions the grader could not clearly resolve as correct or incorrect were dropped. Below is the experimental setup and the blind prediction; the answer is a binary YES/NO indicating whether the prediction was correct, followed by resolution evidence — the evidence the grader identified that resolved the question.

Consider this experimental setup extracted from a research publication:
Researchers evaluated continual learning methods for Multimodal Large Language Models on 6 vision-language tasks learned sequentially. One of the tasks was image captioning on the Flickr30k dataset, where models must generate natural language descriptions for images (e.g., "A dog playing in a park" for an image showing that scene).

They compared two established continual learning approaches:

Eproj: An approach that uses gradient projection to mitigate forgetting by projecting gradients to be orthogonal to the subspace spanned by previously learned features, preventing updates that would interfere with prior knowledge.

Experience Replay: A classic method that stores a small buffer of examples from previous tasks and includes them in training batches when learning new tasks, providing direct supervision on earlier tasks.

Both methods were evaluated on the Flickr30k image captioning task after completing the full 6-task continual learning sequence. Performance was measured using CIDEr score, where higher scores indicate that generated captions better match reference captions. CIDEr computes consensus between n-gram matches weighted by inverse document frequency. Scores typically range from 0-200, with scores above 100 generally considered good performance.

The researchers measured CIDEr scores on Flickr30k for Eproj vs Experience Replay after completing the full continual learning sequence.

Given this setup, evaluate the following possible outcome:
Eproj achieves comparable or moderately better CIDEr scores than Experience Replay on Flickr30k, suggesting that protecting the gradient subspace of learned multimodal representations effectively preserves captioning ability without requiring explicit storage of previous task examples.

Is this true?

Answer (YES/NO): NO